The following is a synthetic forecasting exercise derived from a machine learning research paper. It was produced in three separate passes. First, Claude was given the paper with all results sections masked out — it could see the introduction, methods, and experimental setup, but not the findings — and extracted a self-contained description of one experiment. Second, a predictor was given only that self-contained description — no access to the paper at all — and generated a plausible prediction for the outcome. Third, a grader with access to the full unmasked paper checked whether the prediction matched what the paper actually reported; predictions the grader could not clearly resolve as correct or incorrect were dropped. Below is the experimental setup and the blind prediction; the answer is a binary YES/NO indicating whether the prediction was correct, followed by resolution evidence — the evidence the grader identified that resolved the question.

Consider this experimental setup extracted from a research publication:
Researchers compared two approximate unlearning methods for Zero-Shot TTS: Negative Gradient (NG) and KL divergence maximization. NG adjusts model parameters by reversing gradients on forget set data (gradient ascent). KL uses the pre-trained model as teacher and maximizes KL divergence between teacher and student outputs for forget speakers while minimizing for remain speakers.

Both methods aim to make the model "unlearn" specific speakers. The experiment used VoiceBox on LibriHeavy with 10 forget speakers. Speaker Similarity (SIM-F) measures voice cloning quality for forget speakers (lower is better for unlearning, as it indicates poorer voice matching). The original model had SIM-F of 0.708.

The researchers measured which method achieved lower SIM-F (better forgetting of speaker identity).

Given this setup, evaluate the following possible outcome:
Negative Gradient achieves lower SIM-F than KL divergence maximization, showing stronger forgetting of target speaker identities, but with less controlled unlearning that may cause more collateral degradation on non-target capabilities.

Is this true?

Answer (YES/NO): NO